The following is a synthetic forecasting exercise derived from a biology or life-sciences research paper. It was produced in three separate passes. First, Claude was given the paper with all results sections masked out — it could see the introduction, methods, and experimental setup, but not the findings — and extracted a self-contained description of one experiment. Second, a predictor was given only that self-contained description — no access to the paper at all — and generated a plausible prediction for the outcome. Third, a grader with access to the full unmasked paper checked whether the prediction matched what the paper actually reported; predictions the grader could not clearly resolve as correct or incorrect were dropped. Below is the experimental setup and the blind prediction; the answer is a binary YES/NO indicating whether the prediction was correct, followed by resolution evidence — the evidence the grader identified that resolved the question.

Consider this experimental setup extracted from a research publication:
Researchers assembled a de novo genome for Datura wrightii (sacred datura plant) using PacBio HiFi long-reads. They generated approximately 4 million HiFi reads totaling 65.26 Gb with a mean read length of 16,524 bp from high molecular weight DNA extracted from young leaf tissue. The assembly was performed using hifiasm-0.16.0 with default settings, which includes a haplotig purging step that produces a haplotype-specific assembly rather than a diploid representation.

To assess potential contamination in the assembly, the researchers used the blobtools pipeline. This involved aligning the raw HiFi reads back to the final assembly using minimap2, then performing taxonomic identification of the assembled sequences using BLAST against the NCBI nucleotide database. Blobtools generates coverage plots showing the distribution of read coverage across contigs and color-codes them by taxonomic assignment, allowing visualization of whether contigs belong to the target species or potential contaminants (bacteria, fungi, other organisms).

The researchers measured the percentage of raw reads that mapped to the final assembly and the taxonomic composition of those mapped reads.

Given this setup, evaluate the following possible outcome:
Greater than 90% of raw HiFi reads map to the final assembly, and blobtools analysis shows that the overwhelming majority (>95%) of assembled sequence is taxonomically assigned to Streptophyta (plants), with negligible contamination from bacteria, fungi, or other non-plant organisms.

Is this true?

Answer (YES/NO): NO